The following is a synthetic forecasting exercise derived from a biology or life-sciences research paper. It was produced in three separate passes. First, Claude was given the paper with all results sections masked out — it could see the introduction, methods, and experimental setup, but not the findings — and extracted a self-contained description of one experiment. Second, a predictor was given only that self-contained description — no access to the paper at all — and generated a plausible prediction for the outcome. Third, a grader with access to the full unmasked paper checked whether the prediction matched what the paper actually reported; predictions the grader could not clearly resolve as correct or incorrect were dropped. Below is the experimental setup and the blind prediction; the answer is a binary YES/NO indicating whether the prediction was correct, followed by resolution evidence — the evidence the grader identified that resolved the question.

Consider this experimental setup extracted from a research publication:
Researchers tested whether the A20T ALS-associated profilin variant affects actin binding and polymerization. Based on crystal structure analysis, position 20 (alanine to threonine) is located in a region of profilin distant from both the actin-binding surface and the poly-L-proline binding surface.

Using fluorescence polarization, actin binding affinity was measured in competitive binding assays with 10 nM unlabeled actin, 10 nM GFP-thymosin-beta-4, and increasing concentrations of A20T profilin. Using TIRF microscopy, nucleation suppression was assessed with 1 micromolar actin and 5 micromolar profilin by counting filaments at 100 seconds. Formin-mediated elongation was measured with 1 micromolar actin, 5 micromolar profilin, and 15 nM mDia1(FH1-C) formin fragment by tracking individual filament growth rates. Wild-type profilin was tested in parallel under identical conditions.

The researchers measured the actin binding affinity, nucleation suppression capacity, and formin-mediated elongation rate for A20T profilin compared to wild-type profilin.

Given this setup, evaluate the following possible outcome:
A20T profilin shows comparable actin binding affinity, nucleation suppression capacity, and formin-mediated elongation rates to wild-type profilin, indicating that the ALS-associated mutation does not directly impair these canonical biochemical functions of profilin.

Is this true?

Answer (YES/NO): NO